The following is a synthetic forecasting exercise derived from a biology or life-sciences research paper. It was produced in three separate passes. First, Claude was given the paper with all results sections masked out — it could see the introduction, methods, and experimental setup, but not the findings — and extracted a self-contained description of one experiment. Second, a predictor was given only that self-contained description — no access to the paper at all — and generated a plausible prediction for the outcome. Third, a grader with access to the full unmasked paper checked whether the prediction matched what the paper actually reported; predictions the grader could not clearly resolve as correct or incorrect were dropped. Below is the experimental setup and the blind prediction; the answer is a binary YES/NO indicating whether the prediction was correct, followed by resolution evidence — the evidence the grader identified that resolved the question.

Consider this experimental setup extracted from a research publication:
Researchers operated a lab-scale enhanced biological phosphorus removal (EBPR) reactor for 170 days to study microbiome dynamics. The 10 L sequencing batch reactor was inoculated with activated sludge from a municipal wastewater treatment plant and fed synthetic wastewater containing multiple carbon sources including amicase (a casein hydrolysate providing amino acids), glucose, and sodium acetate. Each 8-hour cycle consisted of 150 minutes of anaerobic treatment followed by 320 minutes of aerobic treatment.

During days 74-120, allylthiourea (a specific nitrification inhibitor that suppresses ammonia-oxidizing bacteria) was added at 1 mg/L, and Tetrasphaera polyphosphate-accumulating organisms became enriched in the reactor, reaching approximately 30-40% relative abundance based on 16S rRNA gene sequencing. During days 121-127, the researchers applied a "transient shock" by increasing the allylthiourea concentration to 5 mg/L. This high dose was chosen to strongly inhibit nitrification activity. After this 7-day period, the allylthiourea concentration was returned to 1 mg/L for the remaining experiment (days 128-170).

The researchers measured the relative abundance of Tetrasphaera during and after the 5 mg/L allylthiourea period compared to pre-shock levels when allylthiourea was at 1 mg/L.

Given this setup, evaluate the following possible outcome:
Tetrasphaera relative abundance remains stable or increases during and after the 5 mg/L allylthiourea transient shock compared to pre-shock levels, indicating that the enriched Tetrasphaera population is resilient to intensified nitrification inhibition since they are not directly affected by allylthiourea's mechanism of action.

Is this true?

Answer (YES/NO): NO